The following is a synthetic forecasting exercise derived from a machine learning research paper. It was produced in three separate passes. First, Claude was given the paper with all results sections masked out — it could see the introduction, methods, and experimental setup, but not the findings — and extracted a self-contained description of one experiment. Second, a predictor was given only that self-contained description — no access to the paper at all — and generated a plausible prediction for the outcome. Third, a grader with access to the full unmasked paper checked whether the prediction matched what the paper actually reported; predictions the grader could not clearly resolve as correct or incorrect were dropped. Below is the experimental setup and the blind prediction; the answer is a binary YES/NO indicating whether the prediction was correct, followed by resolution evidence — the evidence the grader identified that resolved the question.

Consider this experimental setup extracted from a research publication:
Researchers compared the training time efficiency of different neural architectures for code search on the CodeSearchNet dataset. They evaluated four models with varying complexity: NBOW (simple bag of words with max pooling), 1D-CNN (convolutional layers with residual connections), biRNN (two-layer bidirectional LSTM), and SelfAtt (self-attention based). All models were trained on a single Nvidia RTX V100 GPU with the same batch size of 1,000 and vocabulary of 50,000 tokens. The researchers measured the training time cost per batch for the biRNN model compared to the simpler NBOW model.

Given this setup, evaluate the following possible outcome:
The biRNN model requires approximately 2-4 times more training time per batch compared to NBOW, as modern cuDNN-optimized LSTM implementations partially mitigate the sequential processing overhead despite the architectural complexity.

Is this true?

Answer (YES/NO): NO